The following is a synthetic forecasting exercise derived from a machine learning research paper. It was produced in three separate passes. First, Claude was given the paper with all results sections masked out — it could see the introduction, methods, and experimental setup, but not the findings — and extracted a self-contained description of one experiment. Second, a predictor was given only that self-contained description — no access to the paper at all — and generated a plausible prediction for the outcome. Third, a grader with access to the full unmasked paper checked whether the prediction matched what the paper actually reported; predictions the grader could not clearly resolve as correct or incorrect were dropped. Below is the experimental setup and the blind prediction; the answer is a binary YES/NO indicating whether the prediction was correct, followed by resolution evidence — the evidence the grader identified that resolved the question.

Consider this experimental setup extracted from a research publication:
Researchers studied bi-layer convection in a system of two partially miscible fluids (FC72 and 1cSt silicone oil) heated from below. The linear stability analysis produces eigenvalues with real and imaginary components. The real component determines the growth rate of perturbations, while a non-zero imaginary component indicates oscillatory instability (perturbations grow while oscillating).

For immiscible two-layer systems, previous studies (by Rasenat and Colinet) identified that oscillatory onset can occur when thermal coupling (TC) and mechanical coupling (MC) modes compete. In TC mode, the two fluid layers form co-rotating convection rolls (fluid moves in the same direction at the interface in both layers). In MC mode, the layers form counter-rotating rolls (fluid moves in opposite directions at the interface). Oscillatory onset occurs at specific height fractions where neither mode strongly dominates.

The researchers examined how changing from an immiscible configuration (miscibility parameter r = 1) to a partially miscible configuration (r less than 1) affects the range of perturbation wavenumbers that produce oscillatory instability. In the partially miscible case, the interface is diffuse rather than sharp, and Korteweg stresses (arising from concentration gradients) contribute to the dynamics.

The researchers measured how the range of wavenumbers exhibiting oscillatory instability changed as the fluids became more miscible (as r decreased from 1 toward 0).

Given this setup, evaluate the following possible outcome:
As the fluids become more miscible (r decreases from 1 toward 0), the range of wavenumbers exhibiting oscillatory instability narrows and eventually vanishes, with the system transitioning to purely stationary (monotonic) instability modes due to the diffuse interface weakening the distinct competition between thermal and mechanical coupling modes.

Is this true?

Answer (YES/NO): YES